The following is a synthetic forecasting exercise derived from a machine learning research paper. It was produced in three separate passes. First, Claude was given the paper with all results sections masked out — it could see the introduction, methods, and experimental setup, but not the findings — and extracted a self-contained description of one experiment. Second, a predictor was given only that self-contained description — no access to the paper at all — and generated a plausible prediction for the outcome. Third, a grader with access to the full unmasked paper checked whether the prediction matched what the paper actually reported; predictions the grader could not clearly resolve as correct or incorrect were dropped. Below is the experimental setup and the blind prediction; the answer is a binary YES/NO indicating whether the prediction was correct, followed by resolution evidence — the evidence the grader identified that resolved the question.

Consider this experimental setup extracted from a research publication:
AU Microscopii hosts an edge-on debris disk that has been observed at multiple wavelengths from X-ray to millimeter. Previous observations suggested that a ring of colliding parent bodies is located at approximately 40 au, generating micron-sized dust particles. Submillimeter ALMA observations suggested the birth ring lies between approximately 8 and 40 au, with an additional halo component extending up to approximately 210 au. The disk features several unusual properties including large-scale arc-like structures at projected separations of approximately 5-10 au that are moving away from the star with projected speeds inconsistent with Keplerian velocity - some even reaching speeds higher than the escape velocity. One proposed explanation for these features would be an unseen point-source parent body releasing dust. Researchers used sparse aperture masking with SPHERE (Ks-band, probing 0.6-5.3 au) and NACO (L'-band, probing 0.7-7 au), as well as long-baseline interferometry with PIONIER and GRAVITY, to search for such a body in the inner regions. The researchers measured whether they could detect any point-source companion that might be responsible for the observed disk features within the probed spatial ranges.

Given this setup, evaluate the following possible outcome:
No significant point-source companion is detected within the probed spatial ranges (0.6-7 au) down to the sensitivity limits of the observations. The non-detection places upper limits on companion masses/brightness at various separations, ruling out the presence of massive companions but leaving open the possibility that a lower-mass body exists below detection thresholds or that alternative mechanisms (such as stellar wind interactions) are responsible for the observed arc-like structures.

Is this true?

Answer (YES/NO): YES